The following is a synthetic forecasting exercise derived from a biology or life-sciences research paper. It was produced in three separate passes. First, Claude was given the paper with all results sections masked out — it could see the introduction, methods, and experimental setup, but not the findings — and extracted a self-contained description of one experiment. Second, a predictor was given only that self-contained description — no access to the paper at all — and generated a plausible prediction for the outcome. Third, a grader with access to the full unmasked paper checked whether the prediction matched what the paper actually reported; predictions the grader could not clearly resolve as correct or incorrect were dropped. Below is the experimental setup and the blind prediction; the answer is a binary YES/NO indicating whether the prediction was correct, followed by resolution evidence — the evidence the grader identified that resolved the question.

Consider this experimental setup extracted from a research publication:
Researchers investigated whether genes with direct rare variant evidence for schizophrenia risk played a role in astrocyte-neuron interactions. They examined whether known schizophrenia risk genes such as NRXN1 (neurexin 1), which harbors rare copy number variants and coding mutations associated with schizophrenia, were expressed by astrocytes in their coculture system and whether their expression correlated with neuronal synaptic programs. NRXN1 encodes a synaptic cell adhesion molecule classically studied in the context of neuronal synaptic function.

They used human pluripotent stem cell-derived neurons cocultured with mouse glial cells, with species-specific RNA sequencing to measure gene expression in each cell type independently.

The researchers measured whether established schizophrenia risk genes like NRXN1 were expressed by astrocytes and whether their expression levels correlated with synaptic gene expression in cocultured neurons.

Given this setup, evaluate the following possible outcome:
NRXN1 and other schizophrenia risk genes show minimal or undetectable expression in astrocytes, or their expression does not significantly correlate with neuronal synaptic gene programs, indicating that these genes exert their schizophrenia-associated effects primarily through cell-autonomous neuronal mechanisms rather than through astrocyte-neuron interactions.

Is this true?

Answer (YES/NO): NO